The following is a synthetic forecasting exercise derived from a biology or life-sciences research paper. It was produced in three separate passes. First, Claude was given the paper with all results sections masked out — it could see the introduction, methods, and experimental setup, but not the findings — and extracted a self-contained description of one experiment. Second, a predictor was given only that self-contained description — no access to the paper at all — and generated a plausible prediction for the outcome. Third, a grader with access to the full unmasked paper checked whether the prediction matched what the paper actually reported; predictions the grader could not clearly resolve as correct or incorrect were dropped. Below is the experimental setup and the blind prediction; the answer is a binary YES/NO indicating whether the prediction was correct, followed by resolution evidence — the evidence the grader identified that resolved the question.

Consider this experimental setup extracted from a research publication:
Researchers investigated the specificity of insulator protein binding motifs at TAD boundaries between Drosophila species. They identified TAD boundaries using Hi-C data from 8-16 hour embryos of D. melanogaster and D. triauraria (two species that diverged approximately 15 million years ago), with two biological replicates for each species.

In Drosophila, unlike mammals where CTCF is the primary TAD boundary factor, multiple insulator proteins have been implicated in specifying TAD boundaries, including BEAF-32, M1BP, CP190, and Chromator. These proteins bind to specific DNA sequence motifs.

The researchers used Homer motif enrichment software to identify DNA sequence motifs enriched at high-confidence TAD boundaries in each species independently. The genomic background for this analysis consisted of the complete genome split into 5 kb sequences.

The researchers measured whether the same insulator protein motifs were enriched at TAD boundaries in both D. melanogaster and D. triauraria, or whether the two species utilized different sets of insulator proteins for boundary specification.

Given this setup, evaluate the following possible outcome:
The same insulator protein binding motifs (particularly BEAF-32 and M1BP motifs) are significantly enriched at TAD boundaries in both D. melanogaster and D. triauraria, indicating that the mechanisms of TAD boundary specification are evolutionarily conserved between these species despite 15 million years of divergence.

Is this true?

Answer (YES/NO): YES